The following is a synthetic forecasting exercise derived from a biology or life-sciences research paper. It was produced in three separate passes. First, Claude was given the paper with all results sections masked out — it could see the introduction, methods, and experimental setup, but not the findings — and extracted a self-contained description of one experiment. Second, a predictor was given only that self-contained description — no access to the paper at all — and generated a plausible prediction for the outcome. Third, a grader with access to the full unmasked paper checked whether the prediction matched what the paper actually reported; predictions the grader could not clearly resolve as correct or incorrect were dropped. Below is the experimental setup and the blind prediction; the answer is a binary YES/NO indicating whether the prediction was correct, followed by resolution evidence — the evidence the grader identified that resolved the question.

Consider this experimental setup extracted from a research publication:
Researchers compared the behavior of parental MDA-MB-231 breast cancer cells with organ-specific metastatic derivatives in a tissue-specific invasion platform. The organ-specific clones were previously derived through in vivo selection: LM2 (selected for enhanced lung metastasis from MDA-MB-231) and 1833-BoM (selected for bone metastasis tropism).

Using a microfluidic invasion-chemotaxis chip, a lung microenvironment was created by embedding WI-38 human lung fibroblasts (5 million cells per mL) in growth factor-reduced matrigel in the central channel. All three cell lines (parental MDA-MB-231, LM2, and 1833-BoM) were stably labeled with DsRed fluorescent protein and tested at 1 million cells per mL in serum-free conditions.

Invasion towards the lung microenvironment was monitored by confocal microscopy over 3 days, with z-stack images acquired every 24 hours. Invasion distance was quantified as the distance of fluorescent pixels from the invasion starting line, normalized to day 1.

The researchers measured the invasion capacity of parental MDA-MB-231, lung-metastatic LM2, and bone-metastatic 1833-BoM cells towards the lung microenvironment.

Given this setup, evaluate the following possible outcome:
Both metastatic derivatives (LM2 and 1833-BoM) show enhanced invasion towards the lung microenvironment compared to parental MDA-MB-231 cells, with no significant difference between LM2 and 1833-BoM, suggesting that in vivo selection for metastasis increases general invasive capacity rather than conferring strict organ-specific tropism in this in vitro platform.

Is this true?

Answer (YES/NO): NO